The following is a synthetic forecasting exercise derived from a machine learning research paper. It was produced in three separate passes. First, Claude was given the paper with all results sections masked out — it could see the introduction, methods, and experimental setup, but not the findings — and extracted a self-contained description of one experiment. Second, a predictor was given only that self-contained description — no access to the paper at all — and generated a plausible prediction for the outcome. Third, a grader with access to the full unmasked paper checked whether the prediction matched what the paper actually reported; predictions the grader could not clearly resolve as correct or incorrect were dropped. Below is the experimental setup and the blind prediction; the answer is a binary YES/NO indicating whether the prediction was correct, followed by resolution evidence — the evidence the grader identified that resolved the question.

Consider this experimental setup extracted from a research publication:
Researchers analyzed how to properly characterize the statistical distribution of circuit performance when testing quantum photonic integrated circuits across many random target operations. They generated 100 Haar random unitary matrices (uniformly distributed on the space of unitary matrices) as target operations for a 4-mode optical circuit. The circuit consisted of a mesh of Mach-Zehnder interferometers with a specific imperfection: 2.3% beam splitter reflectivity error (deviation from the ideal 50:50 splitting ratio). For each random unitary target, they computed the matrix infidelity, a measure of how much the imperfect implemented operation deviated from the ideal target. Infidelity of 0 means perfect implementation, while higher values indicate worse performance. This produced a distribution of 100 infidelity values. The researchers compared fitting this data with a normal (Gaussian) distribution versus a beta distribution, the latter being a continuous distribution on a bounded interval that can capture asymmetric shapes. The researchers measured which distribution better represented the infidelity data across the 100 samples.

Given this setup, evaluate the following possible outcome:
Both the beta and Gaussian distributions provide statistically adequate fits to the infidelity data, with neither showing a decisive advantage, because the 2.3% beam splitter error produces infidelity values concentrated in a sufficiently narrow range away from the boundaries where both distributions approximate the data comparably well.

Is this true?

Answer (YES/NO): NO